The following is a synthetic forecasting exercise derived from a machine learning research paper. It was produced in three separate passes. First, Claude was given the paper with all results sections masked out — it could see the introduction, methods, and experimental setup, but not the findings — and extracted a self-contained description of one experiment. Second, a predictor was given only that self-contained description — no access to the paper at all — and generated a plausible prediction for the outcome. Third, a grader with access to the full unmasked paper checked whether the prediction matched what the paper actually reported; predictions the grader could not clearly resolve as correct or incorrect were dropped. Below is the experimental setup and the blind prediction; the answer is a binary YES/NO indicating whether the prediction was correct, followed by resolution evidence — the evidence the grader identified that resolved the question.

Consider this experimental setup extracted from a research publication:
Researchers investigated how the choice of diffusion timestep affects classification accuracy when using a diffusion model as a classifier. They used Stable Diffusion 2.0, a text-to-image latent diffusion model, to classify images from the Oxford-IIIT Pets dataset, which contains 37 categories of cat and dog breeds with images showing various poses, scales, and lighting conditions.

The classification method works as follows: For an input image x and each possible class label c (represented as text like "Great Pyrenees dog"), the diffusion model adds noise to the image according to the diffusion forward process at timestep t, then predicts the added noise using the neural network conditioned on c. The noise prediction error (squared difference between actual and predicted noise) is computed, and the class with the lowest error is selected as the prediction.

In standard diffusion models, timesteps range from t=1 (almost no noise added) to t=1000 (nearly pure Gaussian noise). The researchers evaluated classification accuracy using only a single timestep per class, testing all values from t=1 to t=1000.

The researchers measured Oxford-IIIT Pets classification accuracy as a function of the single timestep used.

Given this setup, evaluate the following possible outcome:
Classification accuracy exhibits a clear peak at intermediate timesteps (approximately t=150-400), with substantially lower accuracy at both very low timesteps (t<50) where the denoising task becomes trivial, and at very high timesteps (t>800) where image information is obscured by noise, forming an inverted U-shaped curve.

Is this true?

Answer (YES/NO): NO